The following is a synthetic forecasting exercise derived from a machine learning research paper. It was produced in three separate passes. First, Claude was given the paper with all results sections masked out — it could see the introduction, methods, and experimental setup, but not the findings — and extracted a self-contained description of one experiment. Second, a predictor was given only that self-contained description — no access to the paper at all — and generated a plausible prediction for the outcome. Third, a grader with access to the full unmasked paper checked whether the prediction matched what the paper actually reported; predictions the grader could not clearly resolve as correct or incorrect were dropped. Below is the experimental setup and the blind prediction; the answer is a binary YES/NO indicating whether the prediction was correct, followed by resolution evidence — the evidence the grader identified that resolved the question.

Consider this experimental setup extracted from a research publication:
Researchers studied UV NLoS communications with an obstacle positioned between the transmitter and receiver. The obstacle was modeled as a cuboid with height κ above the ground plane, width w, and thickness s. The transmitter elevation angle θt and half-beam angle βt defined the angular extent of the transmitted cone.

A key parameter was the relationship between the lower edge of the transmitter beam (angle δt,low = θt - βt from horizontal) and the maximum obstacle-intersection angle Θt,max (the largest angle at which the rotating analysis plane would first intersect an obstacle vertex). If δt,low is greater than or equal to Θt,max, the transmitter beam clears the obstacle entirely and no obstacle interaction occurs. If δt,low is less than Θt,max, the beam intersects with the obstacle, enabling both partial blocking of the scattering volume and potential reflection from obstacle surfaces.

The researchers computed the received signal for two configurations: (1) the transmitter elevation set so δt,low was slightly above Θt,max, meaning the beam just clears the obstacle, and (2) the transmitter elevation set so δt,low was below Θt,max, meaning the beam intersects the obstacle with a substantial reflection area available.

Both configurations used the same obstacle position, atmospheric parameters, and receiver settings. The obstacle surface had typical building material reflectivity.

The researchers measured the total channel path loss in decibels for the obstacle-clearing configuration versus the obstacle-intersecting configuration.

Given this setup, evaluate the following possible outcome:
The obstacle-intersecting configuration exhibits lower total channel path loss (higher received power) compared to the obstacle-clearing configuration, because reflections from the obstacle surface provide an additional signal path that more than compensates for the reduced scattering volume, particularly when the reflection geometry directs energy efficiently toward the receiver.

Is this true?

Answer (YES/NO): YES